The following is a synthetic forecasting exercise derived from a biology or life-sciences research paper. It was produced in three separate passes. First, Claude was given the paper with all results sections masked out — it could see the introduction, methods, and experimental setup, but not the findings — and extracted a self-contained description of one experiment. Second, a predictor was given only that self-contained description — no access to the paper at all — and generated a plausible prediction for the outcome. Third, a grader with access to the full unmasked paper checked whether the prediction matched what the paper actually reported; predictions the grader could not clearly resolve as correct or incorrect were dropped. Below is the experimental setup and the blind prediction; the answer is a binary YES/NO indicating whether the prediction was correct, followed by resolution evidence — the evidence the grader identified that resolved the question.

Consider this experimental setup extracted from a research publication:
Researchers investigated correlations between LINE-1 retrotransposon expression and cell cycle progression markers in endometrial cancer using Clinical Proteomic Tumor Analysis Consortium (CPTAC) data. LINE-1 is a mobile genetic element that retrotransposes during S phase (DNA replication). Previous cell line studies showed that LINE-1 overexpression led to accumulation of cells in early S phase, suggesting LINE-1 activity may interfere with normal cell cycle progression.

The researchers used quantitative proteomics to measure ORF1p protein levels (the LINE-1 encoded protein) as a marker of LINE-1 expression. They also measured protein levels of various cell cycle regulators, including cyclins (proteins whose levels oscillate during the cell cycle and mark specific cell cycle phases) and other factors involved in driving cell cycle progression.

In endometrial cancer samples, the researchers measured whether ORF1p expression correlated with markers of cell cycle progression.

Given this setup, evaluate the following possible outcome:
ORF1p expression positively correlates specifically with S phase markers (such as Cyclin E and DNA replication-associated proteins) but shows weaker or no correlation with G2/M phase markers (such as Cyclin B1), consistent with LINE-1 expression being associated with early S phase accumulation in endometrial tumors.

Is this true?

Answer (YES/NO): NO